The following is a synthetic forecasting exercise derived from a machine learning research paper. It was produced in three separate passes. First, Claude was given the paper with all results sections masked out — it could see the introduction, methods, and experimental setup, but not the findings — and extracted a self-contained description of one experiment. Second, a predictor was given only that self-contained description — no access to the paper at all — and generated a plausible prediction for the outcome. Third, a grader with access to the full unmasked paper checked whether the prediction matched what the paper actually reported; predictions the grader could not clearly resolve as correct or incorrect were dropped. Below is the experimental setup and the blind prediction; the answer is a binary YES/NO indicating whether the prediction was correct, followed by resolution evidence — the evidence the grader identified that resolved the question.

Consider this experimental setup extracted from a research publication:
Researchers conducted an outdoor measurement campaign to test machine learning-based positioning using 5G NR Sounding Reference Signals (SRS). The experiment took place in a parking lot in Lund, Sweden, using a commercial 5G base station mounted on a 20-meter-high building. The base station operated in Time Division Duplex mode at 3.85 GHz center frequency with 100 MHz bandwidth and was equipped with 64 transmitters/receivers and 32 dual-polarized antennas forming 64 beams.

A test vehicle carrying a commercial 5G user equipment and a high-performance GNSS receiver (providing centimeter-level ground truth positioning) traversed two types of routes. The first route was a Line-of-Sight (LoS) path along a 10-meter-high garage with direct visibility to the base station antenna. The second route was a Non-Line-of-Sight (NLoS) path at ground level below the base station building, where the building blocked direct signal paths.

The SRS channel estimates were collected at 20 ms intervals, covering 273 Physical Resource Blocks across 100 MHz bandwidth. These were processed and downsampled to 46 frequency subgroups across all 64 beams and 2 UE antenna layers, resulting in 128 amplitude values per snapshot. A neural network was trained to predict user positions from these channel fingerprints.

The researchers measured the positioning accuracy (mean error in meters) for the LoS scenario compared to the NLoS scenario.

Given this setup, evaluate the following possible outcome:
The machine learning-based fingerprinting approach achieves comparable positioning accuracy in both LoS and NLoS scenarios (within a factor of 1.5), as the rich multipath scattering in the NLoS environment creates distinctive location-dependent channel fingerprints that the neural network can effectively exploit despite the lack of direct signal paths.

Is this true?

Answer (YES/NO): NO